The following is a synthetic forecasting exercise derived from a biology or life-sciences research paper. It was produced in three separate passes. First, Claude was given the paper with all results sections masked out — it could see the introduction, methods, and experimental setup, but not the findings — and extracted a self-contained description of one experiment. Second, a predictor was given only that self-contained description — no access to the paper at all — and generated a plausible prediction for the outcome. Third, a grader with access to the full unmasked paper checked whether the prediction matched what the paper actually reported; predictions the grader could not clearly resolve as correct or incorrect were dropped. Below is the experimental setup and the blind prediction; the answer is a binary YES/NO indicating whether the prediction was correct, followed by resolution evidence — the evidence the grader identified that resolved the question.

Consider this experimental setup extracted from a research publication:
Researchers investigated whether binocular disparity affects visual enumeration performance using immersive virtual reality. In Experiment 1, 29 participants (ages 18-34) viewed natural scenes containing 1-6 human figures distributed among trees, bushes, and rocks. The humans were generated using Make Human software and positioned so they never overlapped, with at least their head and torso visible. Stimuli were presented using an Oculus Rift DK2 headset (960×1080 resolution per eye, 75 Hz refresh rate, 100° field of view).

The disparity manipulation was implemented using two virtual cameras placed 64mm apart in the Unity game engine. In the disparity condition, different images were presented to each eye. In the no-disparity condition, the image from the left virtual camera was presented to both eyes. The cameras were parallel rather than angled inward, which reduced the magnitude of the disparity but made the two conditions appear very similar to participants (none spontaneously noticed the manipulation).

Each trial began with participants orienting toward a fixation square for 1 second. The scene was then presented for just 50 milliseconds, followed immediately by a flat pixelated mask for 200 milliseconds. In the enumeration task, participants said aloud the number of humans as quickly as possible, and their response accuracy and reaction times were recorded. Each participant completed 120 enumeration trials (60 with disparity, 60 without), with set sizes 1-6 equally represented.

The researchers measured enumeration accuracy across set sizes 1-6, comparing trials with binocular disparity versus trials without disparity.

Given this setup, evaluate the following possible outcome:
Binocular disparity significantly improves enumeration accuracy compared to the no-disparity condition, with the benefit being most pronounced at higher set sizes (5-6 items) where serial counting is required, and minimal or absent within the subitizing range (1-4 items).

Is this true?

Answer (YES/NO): NO